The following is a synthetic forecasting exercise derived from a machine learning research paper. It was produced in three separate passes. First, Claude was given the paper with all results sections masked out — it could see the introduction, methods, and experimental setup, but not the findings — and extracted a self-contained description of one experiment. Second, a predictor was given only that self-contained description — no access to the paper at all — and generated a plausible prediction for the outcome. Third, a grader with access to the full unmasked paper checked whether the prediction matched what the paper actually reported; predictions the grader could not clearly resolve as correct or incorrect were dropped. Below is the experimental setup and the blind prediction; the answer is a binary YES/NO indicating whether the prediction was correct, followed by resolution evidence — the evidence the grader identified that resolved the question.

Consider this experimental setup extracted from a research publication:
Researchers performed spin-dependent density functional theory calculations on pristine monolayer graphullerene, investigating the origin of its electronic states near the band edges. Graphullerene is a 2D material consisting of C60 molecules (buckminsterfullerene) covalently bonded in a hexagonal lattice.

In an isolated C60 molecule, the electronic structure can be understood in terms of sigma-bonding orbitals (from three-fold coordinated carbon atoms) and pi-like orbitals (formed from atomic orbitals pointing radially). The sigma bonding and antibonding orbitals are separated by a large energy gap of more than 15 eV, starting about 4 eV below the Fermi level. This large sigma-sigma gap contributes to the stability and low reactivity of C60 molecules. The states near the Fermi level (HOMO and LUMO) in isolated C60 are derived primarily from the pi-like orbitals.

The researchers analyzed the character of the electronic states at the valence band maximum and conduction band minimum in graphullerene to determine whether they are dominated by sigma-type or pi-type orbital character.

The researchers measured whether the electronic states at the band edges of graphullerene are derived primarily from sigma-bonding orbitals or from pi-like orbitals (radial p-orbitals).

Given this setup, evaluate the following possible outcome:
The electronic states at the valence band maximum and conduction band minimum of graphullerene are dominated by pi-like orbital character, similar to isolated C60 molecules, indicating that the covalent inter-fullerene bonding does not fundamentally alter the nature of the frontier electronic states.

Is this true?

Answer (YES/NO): YES